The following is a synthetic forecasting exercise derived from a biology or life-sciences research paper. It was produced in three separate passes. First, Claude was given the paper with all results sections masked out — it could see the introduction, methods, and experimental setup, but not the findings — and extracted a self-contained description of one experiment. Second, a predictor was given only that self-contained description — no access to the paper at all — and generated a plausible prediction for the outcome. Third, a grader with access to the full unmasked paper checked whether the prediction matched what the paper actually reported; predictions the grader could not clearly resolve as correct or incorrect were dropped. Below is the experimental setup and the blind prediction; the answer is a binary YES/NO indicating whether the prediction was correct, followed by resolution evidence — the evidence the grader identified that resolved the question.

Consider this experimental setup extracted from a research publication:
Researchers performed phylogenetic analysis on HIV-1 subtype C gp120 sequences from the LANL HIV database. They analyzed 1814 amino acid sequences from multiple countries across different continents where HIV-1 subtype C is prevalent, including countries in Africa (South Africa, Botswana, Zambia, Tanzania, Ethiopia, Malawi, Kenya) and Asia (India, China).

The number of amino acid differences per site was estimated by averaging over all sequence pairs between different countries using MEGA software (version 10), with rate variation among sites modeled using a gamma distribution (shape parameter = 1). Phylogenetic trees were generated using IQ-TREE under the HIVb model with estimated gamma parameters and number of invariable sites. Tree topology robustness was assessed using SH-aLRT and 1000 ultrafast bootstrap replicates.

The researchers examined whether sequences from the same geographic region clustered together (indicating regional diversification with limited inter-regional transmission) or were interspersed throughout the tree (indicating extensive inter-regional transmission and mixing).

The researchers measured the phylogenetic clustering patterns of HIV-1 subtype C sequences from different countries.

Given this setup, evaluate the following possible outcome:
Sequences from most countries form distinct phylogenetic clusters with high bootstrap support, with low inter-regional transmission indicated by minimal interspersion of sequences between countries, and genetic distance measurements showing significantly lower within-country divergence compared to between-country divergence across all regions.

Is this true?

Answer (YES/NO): NO